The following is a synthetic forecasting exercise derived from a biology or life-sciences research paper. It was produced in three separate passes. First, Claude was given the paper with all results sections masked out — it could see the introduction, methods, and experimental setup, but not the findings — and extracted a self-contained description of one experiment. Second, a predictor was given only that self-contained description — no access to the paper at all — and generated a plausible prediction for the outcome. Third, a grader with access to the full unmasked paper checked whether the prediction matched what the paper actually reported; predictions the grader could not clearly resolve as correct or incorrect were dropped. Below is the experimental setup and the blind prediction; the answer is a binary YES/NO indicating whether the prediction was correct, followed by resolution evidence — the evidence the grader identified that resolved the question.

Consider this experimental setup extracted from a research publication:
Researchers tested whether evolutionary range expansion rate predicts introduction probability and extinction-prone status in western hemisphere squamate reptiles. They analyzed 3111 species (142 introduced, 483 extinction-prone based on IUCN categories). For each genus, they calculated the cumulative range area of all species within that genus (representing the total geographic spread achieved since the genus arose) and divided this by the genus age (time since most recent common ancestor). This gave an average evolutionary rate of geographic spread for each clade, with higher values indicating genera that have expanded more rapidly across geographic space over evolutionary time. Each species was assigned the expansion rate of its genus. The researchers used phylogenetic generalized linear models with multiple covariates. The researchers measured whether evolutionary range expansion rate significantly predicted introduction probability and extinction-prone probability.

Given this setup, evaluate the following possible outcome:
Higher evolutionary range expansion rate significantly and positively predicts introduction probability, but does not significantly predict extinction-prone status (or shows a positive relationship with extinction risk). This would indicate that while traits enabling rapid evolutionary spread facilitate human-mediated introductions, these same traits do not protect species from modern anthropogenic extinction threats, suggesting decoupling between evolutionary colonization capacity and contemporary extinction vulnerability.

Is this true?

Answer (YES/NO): NO